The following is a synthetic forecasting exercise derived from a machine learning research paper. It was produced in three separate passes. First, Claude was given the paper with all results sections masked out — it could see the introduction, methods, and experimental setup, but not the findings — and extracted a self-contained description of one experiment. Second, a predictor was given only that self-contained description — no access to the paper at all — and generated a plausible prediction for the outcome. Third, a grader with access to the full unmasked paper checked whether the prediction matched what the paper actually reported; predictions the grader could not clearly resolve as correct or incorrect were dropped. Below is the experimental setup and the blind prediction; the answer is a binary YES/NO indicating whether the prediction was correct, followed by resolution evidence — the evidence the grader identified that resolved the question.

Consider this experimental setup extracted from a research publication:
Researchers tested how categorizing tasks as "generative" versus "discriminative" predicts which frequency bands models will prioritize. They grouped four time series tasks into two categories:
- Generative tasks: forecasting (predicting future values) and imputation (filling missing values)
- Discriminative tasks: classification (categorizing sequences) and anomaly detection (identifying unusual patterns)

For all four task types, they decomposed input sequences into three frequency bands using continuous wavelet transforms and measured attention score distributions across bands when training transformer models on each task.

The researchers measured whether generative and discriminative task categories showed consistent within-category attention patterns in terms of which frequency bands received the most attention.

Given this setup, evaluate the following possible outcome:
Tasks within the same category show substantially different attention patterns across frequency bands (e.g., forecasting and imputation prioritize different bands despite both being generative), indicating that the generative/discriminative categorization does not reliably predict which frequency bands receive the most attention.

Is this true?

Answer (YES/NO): NO